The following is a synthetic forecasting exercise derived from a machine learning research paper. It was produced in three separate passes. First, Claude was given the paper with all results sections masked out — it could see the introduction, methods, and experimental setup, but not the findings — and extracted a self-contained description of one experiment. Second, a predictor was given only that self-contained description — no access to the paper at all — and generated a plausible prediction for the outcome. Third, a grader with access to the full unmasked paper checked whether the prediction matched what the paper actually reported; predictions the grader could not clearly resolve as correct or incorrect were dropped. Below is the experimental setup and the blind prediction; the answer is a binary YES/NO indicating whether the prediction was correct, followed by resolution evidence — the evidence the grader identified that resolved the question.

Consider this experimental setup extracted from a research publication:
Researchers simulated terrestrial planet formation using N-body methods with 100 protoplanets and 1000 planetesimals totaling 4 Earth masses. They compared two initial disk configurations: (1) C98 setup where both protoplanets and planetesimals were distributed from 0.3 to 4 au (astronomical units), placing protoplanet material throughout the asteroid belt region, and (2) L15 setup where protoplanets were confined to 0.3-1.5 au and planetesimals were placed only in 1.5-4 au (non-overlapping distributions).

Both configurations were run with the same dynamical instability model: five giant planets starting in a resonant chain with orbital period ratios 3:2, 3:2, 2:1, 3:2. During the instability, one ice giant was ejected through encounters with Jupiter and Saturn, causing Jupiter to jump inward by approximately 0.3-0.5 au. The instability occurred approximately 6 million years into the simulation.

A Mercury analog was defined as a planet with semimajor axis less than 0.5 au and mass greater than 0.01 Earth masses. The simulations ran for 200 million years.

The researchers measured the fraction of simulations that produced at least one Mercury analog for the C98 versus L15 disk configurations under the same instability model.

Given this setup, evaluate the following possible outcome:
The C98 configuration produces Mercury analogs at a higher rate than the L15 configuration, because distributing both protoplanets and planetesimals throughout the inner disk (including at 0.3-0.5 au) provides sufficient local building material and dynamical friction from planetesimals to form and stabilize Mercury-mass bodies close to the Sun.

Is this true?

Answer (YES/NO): YES